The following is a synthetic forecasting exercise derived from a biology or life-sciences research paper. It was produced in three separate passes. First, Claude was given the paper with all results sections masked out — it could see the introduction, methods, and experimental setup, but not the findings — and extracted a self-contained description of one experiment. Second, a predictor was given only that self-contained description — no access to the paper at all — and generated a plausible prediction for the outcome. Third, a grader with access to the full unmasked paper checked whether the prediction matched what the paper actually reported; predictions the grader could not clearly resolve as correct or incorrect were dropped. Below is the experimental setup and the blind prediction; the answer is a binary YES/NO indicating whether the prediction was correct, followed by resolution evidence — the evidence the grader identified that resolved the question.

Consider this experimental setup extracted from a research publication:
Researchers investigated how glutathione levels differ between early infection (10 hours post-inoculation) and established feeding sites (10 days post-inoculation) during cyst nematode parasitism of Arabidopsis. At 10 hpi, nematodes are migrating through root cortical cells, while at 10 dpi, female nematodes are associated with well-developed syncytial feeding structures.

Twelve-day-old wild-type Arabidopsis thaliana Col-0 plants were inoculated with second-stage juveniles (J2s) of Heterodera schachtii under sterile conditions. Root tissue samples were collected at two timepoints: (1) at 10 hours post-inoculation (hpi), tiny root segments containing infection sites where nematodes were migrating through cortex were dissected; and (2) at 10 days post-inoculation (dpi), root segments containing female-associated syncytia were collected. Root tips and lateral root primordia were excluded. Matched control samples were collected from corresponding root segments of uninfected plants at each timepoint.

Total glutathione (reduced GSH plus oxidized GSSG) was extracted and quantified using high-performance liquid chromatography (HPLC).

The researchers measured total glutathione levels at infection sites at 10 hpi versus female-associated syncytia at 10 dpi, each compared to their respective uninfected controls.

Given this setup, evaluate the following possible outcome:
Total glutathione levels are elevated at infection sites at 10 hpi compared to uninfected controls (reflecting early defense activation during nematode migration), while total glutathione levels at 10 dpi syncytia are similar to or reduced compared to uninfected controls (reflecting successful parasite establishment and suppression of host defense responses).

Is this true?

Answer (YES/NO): YES